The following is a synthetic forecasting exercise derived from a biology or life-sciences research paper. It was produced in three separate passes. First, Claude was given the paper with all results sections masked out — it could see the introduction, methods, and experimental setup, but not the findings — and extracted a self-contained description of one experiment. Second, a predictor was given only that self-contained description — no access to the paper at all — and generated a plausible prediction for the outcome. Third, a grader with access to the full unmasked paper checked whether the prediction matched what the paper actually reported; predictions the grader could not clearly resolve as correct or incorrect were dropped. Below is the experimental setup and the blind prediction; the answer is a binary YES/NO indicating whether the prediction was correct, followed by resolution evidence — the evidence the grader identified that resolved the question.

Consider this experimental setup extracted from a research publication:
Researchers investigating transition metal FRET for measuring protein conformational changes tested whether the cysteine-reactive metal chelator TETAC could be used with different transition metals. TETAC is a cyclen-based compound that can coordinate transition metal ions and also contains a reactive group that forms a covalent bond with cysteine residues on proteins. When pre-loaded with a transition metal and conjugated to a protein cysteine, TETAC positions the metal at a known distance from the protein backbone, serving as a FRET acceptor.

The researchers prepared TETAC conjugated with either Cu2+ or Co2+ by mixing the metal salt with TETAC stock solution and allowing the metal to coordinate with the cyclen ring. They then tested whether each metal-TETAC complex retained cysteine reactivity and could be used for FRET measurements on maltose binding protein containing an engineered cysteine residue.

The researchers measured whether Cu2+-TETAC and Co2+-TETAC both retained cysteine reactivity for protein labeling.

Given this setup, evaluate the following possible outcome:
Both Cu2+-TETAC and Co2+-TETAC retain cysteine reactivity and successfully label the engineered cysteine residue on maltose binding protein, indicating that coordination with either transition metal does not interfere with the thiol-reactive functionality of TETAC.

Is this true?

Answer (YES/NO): NO